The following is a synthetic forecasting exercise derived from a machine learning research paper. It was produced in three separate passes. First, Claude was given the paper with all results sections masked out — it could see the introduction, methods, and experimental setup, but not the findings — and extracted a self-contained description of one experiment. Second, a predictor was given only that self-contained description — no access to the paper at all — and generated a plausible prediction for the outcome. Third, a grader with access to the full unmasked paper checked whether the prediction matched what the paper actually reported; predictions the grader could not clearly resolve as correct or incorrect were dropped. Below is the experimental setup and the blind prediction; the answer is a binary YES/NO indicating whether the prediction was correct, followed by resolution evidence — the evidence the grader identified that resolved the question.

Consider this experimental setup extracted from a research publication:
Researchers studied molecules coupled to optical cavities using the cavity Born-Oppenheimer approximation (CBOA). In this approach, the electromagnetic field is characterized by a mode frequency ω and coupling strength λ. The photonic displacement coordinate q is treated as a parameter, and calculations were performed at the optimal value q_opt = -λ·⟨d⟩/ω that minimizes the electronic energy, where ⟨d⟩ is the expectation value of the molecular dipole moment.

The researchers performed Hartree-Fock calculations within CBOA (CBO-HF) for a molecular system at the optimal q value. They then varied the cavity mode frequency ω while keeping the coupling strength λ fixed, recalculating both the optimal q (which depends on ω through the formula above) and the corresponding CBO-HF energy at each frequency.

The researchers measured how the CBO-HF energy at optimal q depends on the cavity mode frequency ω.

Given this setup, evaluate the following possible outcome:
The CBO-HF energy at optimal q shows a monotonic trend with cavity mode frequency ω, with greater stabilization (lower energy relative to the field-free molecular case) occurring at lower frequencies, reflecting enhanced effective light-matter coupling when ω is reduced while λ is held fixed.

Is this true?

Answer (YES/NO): NO